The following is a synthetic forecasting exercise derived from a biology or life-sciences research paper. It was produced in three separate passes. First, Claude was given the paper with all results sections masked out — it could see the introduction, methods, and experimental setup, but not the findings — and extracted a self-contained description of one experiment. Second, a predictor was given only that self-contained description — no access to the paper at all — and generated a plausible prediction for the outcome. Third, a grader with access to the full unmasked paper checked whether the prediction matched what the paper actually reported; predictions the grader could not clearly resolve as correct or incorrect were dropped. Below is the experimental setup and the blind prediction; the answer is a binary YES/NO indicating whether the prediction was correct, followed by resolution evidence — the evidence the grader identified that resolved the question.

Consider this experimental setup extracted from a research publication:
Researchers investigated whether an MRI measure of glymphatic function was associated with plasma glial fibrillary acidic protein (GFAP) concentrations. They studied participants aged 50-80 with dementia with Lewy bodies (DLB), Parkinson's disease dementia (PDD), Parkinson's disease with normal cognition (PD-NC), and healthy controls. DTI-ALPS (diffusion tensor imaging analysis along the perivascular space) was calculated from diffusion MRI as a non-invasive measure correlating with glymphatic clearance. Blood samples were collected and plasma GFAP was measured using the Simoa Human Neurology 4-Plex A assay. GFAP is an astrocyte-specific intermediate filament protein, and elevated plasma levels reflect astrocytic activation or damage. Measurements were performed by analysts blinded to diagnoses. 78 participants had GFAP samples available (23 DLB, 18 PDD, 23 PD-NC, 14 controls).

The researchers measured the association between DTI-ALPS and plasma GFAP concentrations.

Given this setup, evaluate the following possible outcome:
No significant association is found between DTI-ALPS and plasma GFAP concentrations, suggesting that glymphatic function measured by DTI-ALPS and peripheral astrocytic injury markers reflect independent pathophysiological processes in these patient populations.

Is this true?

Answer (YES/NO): YES